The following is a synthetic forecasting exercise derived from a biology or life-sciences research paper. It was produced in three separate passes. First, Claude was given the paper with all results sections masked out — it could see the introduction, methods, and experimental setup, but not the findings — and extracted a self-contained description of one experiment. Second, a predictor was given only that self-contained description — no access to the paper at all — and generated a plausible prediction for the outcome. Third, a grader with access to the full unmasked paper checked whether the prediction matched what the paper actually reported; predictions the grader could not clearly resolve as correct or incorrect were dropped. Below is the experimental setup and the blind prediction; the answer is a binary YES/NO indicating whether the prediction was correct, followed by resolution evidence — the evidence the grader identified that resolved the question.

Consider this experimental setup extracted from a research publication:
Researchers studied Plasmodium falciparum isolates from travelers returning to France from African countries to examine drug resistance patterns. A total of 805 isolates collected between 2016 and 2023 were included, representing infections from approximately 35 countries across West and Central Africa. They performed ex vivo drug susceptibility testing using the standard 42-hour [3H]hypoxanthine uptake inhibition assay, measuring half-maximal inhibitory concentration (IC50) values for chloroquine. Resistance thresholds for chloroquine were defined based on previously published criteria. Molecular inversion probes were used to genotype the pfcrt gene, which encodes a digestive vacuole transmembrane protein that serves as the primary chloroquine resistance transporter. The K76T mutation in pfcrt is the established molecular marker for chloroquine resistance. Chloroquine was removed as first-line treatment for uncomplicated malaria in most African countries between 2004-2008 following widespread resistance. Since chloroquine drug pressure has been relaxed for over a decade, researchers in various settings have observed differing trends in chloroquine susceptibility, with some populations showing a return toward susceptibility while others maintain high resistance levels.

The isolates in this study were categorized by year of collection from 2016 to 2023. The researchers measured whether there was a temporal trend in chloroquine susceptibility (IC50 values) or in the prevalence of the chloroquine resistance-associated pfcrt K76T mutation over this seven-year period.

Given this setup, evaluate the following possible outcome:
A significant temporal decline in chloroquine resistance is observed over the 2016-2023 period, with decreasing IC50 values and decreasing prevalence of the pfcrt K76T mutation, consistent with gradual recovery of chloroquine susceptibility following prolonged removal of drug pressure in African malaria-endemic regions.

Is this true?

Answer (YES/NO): NO